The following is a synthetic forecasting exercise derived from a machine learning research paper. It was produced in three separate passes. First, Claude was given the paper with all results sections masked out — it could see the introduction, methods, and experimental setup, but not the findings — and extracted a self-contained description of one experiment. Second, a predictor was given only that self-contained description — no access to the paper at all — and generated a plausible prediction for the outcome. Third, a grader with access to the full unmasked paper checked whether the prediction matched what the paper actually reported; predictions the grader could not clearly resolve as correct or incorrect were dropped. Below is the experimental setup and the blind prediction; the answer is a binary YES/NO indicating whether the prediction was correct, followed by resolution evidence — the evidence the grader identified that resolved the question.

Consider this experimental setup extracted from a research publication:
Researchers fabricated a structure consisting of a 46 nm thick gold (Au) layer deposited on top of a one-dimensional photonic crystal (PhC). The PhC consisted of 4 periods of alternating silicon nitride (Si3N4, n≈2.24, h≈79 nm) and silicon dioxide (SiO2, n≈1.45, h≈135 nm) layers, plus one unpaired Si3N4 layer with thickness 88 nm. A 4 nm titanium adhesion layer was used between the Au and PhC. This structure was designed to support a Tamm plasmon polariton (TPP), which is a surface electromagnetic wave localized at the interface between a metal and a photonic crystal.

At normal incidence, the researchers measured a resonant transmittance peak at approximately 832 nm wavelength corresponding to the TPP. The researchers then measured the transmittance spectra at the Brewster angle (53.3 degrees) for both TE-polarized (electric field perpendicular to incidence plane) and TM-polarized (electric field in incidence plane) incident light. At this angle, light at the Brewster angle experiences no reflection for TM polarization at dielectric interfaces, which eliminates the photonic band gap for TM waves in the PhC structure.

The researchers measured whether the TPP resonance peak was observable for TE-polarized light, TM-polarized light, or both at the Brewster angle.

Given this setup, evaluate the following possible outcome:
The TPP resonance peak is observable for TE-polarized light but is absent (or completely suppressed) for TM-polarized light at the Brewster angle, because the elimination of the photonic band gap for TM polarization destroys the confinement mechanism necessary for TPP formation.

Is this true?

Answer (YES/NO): YES